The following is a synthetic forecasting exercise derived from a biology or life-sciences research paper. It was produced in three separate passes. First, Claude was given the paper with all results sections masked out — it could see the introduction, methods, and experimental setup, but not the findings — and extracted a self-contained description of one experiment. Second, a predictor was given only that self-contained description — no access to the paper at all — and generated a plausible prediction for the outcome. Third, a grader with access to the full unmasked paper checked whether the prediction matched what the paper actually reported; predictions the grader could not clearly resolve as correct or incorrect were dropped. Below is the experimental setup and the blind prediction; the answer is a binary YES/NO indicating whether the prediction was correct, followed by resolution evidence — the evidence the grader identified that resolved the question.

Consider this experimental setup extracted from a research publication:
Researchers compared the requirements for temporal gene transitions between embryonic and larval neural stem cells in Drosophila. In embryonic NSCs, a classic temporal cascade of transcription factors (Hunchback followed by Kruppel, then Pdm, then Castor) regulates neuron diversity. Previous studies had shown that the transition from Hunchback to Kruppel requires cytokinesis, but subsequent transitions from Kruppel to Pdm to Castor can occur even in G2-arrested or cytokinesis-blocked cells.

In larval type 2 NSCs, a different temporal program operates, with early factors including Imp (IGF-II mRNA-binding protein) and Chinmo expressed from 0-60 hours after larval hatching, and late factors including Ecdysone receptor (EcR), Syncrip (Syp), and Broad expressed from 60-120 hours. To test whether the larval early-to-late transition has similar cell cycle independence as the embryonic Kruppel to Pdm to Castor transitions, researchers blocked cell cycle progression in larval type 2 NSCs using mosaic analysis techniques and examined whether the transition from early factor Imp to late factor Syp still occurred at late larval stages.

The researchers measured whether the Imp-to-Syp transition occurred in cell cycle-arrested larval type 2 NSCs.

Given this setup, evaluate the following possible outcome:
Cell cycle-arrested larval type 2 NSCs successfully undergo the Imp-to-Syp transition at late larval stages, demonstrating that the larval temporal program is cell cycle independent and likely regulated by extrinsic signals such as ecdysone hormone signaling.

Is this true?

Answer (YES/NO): NO